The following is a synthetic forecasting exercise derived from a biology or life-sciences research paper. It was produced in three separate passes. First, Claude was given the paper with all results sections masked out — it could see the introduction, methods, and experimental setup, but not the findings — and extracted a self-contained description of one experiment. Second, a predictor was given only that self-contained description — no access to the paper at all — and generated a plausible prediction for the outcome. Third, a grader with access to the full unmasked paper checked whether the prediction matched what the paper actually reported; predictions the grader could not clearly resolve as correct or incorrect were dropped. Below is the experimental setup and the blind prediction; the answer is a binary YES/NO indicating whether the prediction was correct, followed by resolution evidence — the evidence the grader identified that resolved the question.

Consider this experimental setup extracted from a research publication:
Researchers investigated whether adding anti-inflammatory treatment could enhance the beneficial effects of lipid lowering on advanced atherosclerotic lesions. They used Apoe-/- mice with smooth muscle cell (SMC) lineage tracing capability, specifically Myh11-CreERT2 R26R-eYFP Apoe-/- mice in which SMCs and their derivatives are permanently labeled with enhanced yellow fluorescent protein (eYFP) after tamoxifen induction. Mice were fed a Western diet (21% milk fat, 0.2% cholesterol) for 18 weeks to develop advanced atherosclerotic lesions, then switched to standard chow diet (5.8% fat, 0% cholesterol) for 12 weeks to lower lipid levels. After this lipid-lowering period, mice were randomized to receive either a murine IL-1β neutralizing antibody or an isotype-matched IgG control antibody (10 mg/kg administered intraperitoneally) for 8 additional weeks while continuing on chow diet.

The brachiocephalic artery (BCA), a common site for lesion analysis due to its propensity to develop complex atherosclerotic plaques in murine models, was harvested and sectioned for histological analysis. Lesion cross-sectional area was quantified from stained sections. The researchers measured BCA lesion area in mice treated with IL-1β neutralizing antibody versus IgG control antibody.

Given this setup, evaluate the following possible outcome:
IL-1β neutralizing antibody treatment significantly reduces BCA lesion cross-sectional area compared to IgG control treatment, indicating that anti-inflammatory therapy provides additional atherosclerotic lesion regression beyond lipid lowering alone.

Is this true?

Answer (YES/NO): NO